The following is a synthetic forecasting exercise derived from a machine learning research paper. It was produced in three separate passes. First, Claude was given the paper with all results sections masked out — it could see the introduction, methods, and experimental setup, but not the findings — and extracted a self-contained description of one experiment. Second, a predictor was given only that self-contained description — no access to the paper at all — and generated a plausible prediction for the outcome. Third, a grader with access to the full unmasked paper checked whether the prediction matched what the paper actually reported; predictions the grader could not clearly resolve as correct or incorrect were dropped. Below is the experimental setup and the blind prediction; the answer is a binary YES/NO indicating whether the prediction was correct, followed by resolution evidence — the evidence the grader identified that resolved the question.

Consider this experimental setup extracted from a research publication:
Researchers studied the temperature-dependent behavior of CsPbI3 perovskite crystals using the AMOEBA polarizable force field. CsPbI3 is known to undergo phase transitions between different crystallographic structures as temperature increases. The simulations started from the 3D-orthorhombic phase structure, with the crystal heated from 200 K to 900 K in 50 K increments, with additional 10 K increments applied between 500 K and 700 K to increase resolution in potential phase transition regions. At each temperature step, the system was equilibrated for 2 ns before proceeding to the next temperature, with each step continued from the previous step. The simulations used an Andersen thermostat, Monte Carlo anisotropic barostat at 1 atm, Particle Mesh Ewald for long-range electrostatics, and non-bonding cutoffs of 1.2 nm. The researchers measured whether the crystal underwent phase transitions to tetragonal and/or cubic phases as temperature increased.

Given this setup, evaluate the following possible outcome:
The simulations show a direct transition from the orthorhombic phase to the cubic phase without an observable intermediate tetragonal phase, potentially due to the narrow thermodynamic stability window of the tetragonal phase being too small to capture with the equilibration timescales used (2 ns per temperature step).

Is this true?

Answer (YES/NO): NO